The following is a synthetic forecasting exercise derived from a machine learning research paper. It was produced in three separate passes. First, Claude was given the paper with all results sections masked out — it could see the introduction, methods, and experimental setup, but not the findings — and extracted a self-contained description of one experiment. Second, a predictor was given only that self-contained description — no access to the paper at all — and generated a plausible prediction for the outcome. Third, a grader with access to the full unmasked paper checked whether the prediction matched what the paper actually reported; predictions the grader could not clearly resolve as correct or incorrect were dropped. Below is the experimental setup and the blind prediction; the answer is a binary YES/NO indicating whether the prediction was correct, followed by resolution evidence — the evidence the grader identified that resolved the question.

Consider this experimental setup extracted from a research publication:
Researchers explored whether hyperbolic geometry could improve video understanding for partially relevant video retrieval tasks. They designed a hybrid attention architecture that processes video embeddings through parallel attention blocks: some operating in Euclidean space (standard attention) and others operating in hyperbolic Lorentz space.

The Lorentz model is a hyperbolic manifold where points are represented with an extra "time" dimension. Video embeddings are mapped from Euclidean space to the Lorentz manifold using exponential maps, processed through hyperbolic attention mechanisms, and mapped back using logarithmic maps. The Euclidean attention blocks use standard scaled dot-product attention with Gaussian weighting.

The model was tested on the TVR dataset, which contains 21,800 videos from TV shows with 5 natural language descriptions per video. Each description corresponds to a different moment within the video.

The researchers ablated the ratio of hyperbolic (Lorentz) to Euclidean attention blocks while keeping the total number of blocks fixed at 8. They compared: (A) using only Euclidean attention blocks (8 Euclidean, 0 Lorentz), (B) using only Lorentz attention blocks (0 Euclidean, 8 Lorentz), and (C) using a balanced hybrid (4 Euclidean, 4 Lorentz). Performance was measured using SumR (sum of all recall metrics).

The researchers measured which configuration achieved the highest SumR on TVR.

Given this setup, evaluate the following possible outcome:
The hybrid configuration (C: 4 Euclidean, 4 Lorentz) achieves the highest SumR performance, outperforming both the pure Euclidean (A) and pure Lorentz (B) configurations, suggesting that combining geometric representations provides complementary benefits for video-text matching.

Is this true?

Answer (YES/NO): YES